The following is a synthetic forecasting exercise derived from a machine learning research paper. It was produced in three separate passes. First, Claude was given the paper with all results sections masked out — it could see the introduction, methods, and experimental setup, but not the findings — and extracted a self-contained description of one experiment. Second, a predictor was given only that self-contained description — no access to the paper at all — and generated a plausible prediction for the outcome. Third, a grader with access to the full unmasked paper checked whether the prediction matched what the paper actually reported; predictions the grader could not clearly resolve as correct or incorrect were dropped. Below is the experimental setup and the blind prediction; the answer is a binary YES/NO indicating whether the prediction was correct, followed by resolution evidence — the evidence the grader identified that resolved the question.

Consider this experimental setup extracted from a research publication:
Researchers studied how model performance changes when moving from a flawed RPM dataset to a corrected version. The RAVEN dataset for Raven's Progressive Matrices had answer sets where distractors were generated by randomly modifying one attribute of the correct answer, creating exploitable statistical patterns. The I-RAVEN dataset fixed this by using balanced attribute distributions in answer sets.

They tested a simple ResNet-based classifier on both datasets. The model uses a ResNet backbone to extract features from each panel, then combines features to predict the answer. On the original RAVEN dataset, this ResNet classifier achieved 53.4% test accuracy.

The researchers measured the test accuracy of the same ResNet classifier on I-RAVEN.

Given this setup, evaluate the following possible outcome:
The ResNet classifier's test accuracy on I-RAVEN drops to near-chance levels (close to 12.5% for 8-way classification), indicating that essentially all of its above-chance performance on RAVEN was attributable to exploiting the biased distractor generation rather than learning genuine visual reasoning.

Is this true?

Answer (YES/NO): NO